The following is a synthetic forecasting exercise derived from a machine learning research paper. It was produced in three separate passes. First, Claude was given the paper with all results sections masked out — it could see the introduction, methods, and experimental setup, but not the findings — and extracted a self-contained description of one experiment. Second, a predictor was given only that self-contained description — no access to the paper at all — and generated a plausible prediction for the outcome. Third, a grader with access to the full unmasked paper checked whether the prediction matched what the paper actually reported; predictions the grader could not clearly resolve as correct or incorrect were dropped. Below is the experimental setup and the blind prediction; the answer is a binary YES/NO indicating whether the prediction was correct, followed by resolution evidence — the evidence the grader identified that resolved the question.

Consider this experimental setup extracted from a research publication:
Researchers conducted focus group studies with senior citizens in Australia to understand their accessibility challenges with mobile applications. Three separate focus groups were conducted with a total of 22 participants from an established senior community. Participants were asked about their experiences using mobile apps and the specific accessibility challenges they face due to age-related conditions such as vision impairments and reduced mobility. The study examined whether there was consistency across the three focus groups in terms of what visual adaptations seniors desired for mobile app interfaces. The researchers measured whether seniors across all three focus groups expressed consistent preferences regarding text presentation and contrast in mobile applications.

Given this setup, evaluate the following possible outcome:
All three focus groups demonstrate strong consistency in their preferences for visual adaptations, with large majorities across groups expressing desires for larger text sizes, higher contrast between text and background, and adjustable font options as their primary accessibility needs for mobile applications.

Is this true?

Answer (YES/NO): NO